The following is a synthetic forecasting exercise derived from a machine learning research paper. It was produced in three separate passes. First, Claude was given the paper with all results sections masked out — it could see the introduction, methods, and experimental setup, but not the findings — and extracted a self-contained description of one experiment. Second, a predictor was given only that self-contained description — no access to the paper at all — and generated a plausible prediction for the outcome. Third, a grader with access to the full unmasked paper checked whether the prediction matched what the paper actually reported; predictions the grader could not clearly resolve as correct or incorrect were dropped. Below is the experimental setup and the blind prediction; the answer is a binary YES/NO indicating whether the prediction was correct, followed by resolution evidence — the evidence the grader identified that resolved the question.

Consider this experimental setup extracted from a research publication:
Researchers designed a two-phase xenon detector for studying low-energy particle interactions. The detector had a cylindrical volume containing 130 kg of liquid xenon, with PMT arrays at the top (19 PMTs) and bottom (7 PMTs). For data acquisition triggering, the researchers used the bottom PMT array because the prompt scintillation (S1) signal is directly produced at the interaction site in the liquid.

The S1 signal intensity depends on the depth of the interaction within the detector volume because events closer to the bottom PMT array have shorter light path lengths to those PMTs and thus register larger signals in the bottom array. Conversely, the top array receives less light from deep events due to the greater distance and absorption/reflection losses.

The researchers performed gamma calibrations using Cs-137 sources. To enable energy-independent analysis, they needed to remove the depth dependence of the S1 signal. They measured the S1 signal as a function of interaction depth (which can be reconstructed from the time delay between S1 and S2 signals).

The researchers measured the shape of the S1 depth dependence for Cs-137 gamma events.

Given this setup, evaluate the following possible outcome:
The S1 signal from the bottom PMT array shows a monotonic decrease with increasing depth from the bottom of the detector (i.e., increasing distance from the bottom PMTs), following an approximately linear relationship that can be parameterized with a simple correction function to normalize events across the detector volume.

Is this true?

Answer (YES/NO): NO